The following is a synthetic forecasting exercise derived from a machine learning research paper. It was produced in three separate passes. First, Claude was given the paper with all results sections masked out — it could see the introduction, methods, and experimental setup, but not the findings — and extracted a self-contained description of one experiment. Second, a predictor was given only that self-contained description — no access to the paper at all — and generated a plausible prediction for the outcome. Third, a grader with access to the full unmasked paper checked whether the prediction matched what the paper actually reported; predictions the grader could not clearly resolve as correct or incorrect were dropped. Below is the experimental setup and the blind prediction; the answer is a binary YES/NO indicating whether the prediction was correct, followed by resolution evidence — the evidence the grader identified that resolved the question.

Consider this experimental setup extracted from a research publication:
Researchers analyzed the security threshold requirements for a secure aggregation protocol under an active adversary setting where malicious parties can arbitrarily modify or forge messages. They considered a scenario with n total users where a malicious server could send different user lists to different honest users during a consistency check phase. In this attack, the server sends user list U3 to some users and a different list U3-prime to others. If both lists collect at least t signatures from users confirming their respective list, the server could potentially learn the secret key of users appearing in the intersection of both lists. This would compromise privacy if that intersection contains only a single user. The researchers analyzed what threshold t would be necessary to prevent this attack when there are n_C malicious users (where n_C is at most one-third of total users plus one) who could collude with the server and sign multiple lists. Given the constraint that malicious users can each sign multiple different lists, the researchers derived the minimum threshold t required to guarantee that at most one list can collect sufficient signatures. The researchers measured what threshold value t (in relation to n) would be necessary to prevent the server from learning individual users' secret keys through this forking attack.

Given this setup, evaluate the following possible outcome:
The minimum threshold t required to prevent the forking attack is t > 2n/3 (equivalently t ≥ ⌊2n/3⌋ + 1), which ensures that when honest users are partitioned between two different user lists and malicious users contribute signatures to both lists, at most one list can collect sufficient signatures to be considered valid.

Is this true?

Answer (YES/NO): YES